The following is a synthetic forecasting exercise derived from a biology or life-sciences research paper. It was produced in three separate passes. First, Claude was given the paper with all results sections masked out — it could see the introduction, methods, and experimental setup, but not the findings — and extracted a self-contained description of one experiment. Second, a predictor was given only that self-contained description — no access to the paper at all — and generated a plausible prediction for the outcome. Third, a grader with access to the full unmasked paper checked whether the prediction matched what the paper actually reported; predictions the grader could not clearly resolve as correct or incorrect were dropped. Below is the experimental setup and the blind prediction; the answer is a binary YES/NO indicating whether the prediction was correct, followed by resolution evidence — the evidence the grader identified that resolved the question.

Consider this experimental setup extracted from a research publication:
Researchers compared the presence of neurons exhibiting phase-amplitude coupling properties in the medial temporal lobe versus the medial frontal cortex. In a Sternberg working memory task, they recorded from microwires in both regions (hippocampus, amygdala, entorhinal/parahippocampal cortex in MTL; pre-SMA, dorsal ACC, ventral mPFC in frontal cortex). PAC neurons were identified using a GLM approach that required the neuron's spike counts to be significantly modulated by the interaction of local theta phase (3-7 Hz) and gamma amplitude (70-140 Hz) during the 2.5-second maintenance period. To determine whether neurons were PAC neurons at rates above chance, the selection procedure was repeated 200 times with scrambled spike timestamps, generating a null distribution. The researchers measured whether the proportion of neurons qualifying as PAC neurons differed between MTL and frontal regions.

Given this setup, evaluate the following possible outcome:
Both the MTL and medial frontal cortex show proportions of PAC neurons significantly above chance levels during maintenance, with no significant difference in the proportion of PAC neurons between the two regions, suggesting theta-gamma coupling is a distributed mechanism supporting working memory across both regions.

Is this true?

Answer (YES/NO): NO